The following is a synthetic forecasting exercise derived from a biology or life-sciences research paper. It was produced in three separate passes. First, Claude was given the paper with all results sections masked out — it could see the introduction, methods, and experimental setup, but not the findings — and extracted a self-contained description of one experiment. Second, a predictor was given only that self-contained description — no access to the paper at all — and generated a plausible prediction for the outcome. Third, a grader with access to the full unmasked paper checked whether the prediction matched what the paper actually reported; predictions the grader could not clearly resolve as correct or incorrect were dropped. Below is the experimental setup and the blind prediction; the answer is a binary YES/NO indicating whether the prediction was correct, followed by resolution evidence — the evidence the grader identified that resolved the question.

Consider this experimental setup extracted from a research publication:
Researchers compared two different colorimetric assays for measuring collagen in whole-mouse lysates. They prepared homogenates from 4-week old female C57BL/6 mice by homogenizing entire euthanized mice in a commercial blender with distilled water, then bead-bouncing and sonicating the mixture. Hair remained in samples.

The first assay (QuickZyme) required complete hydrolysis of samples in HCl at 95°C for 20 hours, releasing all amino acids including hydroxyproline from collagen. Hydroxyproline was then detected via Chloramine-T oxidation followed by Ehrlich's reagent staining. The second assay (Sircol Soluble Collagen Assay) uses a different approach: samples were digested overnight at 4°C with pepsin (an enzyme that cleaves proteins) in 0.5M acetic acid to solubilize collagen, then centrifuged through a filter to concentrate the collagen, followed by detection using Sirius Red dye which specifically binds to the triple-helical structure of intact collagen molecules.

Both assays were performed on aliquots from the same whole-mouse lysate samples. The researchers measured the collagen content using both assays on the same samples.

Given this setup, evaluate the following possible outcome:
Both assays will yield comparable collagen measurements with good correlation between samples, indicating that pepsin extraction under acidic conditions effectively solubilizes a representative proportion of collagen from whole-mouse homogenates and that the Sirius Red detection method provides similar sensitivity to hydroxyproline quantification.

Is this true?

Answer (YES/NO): NO